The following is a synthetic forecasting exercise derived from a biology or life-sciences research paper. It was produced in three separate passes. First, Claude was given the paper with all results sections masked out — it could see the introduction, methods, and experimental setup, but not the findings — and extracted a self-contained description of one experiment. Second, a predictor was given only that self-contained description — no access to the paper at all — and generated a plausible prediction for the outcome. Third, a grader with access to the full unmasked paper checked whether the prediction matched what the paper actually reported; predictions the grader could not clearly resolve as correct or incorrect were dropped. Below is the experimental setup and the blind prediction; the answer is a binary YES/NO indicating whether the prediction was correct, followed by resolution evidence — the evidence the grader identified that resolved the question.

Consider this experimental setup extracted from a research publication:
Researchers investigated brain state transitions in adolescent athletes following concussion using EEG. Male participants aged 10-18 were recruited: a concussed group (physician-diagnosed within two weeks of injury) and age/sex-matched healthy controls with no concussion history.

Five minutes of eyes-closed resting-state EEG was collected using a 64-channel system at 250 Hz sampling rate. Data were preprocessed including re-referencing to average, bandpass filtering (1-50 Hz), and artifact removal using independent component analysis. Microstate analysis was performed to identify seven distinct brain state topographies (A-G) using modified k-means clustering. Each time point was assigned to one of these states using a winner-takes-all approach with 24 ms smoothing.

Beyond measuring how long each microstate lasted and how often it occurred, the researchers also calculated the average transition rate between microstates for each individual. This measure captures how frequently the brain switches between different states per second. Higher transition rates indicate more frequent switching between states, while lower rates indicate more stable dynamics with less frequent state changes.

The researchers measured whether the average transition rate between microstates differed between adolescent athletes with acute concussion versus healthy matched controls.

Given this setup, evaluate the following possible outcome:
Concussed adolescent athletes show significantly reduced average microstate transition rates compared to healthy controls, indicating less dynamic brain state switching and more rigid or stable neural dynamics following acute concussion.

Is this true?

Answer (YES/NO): NO